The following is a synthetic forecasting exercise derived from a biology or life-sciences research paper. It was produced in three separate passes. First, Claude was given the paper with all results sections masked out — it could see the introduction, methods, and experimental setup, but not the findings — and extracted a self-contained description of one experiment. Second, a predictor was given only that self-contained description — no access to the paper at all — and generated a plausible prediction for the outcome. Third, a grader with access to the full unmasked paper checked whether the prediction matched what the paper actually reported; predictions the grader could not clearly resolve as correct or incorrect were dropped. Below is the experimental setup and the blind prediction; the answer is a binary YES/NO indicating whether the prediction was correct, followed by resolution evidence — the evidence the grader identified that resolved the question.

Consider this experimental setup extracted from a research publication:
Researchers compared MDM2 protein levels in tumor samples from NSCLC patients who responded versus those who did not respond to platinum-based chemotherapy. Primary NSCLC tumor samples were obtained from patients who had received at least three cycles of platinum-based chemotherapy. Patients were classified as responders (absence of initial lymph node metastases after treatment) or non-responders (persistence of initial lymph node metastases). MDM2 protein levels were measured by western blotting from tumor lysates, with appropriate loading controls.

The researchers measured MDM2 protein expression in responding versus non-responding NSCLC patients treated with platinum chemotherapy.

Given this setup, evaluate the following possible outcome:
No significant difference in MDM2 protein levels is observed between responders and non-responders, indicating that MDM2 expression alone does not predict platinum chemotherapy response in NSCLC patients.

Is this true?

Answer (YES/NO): NO